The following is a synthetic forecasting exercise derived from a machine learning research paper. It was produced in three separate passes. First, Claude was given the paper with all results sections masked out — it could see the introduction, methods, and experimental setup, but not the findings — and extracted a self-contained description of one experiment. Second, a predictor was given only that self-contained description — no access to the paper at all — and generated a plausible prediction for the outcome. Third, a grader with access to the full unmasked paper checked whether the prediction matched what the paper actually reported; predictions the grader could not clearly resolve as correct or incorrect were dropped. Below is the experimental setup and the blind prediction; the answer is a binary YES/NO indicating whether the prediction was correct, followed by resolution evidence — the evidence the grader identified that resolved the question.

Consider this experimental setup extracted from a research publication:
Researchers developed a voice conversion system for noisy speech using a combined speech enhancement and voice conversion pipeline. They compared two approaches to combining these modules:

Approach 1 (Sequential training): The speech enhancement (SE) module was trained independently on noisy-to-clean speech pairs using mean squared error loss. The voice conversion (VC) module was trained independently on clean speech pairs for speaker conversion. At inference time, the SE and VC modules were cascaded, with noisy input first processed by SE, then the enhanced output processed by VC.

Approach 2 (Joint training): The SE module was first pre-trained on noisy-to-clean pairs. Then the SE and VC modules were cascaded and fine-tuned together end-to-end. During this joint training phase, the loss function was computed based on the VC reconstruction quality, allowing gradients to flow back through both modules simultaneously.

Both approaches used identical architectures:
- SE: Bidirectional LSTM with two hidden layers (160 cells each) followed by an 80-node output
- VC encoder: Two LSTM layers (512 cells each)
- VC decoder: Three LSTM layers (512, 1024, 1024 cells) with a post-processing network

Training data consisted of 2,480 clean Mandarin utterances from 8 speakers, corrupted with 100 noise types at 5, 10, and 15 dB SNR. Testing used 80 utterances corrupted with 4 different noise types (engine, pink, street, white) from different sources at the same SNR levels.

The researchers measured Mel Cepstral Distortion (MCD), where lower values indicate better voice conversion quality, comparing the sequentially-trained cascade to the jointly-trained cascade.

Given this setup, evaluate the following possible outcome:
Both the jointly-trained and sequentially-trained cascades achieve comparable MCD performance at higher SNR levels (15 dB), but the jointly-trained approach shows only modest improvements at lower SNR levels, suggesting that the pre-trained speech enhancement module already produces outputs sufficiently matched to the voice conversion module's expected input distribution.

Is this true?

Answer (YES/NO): NO